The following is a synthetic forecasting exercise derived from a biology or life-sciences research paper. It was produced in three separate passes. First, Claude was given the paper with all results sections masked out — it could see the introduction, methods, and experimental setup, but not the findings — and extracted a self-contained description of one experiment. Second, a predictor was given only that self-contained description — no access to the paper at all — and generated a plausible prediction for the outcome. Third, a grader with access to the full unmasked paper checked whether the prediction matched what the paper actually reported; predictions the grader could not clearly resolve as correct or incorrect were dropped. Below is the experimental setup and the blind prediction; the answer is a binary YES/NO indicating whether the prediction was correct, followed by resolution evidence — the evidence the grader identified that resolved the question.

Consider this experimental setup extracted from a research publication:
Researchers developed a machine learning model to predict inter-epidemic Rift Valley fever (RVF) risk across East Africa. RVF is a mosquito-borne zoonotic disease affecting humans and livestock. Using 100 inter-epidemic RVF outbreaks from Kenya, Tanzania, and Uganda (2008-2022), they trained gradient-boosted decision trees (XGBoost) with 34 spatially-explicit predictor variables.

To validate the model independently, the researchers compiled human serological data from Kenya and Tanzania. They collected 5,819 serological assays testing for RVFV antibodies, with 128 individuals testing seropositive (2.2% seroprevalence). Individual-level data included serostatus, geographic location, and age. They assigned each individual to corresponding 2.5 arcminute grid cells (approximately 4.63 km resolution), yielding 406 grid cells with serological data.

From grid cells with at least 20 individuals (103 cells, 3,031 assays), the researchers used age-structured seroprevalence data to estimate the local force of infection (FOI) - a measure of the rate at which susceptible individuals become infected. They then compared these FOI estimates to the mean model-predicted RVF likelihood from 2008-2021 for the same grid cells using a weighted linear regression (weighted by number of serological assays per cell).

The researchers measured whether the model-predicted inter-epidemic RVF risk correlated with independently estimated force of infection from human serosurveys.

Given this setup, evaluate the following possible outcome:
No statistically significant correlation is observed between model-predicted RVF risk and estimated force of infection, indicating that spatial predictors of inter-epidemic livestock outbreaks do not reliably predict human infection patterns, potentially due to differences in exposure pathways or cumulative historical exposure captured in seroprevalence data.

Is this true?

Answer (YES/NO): NO